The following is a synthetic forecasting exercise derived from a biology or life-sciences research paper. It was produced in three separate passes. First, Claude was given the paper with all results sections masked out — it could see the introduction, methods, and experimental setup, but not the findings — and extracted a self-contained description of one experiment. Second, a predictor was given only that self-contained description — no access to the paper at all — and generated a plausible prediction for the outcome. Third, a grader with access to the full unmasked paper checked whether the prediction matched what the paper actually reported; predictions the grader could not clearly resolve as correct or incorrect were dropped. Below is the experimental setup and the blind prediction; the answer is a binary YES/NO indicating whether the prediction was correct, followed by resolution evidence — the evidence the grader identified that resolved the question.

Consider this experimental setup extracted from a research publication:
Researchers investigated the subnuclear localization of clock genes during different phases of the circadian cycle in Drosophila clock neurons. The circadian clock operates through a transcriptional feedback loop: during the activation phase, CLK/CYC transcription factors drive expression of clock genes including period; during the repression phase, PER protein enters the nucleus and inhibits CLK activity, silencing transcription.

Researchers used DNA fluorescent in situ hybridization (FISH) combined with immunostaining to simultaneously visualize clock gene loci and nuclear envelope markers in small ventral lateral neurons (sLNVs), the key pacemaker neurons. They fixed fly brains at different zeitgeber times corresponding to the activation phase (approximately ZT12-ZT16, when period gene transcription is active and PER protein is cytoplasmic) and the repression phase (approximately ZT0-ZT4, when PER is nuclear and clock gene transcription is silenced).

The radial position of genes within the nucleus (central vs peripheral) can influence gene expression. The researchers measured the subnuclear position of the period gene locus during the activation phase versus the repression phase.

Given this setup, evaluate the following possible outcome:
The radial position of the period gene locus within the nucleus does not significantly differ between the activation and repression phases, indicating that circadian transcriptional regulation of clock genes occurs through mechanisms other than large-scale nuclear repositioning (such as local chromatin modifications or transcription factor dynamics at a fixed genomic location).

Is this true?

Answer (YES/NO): NO